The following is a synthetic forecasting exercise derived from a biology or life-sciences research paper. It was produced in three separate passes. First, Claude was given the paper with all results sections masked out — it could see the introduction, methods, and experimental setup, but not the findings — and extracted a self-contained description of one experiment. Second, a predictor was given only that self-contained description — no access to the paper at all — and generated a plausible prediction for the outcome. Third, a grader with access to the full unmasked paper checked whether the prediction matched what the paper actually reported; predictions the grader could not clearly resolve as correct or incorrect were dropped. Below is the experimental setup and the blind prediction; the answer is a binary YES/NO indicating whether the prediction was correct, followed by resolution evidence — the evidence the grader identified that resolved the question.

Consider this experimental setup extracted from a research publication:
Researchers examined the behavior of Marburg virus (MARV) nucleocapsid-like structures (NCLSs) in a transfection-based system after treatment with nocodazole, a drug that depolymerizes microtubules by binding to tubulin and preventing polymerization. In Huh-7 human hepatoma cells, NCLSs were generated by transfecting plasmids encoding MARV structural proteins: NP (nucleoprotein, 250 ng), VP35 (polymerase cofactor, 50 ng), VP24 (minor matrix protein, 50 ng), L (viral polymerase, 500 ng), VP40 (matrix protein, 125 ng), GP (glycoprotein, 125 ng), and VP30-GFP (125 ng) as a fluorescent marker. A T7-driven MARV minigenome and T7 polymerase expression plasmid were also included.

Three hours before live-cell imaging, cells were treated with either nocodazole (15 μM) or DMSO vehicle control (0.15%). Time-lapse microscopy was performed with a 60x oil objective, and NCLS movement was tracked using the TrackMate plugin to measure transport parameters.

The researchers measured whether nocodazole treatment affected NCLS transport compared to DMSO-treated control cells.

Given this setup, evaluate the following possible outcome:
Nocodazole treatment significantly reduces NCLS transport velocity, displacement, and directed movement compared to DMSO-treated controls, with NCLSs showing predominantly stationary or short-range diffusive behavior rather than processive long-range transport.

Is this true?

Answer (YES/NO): NO